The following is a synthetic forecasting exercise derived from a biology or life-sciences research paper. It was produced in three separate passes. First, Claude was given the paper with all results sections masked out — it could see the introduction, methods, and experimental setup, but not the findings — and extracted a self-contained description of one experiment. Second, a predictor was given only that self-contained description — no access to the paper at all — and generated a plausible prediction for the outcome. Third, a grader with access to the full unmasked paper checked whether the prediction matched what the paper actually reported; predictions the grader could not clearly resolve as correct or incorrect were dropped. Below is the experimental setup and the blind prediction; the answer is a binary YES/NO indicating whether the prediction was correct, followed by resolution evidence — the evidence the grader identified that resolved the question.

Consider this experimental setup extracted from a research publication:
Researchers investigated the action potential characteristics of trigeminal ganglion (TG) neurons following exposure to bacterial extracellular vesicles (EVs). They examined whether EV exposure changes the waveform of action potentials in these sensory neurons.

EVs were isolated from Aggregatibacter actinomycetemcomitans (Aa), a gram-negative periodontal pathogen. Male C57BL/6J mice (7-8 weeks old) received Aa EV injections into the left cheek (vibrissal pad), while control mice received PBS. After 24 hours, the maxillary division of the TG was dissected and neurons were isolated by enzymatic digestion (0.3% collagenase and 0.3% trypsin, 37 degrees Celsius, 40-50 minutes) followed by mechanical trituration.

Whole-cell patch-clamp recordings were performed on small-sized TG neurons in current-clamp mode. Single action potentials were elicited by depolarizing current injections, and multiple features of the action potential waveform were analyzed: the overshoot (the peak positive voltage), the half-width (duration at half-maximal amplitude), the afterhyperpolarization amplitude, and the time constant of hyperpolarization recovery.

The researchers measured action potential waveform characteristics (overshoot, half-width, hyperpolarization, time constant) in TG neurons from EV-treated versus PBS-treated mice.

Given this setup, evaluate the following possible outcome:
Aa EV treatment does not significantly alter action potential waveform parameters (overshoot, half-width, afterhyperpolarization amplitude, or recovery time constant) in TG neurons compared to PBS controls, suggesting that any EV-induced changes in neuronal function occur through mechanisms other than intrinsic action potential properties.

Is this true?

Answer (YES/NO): YES